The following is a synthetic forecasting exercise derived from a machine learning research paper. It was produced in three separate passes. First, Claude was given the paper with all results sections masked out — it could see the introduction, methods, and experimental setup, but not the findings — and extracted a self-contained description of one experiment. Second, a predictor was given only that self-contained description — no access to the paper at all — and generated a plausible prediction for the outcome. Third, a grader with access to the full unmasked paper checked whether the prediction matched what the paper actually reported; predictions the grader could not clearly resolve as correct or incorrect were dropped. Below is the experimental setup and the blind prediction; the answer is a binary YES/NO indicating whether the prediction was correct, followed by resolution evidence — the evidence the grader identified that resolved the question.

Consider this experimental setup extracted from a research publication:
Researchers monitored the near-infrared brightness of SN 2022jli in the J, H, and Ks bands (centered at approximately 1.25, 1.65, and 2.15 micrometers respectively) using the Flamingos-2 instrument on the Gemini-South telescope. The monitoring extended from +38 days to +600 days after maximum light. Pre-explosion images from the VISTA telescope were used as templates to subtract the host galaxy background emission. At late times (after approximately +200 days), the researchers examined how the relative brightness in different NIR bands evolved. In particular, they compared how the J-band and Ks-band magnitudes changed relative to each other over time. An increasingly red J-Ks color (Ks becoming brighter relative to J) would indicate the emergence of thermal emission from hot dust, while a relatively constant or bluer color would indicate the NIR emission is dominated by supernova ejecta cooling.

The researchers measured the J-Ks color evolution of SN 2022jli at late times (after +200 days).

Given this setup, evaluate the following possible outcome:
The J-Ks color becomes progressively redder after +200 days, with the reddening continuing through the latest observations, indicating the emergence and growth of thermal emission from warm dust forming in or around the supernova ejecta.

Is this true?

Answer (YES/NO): YES